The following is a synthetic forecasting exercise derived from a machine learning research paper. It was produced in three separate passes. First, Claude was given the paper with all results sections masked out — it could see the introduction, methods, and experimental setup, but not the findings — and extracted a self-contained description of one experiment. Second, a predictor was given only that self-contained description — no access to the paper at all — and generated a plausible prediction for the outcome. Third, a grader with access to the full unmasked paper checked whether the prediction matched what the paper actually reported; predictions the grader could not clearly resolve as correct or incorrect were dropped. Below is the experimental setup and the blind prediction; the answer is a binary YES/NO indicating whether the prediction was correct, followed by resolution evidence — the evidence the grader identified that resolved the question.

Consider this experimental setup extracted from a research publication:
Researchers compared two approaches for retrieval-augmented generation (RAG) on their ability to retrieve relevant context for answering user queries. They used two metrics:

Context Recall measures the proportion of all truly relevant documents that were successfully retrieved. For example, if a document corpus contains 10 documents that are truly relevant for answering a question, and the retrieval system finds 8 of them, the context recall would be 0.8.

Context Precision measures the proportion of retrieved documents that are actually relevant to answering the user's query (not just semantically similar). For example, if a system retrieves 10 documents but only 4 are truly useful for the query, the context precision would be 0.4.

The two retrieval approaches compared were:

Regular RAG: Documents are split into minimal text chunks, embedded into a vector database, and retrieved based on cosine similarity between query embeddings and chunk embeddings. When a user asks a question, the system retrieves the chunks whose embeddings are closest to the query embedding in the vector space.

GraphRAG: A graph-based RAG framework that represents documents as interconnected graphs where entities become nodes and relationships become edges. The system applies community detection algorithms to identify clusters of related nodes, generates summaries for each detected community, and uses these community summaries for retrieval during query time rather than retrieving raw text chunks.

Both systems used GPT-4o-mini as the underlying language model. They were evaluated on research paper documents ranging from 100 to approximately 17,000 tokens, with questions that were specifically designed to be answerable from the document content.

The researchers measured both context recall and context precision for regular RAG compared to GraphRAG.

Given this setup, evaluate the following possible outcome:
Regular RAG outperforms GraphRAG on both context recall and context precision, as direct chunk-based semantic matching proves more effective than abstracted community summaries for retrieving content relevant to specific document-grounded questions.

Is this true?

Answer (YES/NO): NO